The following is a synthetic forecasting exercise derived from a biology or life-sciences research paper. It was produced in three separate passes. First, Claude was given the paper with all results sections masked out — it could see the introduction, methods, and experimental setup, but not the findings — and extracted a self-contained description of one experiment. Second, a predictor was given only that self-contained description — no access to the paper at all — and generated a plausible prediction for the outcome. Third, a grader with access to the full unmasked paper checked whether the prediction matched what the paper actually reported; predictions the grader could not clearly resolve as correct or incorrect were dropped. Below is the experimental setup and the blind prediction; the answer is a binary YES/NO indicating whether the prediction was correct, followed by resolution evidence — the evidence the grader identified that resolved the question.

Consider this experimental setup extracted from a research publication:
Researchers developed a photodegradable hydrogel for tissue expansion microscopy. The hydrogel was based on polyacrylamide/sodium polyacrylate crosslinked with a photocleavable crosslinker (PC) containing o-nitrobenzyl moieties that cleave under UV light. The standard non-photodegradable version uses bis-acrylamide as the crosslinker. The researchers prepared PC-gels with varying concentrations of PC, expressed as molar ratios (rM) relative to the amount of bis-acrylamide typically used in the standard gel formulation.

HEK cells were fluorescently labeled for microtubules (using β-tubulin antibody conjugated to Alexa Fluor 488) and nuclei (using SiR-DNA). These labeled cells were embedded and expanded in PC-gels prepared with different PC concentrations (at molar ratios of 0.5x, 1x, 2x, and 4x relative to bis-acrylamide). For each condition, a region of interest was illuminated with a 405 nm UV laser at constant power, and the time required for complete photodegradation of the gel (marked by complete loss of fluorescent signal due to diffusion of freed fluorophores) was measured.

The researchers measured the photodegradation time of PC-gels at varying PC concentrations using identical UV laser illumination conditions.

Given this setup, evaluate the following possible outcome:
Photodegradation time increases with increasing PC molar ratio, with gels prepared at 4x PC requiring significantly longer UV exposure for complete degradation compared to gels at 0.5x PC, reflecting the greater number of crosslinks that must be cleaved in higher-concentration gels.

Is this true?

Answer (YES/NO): YES